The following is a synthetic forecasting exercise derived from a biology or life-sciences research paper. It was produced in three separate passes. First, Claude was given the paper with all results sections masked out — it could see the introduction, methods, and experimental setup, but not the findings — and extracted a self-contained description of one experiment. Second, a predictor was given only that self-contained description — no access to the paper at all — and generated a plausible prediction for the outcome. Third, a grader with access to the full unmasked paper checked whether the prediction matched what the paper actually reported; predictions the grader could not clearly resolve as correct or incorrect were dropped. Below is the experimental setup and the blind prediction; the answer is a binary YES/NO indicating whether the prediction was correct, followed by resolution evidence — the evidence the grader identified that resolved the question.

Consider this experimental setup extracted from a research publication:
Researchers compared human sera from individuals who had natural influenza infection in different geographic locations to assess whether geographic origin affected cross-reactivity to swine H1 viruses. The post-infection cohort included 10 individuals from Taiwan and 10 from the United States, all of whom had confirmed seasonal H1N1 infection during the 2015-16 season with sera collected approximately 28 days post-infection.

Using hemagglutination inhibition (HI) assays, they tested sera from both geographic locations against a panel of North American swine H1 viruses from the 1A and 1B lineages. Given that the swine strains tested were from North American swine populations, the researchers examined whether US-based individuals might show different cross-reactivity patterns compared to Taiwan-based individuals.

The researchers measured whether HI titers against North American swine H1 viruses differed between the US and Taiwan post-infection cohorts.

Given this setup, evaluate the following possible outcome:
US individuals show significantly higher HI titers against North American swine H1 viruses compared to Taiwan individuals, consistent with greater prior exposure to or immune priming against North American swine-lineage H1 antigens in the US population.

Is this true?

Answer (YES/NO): NO